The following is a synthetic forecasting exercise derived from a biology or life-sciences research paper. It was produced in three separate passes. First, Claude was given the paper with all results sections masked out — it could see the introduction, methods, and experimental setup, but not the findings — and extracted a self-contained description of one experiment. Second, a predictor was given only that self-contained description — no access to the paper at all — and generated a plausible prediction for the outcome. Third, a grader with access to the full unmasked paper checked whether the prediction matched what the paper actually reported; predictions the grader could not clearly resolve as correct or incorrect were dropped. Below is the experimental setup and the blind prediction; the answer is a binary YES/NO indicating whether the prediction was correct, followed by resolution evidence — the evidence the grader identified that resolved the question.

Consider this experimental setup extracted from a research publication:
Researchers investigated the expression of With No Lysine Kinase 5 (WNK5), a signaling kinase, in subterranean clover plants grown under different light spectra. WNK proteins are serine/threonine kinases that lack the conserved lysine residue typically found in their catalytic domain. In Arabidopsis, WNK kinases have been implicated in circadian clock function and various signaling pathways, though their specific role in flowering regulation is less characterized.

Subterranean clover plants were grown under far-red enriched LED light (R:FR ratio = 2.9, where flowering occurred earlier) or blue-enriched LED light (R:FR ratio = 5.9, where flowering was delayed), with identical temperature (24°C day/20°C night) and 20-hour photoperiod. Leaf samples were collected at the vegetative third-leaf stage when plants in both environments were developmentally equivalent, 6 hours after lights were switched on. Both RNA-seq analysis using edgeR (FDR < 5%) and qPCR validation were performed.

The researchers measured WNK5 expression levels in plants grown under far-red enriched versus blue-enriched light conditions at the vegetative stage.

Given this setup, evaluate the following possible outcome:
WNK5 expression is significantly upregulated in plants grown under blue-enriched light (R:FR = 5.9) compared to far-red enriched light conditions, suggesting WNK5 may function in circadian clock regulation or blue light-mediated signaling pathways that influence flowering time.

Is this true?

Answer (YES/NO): NO